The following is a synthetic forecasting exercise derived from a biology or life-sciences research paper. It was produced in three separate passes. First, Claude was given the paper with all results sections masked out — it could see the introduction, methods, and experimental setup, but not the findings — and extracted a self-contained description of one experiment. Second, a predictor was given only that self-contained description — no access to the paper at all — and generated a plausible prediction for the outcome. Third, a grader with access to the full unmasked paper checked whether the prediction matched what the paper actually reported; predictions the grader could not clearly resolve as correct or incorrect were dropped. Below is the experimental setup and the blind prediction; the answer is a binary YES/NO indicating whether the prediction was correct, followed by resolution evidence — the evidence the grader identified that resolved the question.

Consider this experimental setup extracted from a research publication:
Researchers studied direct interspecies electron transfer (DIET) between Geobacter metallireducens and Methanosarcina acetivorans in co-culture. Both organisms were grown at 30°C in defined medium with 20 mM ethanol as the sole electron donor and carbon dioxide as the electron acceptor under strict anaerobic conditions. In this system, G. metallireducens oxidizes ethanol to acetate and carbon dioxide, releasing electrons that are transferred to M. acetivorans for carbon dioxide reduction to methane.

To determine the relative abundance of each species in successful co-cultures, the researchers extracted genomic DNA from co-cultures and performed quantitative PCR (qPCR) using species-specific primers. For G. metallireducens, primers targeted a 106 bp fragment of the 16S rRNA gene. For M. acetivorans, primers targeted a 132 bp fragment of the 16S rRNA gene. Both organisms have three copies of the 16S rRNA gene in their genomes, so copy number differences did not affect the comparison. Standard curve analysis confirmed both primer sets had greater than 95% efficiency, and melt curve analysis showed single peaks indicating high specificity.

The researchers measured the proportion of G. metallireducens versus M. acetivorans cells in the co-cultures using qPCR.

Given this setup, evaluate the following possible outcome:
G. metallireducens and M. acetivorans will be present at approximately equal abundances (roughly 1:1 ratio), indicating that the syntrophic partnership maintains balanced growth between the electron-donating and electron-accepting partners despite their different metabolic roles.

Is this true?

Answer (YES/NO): NO